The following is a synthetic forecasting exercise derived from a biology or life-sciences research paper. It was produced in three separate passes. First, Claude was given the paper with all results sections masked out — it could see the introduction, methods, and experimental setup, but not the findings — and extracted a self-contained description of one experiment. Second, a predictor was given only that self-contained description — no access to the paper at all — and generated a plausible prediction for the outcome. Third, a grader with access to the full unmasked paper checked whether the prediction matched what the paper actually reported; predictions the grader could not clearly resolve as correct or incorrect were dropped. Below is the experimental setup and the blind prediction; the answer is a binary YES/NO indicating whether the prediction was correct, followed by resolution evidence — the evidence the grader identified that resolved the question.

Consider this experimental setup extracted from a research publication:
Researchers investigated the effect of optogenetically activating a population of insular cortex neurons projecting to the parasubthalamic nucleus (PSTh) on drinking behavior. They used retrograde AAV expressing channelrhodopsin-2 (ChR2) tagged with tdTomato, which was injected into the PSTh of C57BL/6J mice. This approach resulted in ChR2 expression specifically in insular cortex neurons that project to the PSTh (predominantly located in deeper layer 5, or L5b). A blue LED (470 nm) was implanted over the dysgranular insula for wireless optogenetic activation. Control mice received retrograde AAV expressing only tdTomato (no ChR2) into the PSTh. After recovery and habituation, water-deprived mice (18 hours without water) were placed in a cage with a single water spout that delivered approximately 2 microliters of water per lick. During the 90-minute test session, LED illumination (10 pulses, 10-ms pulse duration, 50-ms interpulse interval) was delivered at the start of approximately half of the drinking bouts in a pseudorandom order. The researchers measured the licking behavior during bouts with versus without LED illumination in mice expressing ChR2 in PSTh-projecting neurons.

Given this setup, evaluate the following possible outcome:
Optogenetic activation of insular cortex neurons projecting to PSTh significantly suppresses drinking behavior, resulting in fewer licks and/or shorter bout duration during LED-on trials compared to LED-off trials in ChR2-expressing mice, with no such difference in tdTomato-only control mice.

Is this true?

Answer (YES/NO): NO